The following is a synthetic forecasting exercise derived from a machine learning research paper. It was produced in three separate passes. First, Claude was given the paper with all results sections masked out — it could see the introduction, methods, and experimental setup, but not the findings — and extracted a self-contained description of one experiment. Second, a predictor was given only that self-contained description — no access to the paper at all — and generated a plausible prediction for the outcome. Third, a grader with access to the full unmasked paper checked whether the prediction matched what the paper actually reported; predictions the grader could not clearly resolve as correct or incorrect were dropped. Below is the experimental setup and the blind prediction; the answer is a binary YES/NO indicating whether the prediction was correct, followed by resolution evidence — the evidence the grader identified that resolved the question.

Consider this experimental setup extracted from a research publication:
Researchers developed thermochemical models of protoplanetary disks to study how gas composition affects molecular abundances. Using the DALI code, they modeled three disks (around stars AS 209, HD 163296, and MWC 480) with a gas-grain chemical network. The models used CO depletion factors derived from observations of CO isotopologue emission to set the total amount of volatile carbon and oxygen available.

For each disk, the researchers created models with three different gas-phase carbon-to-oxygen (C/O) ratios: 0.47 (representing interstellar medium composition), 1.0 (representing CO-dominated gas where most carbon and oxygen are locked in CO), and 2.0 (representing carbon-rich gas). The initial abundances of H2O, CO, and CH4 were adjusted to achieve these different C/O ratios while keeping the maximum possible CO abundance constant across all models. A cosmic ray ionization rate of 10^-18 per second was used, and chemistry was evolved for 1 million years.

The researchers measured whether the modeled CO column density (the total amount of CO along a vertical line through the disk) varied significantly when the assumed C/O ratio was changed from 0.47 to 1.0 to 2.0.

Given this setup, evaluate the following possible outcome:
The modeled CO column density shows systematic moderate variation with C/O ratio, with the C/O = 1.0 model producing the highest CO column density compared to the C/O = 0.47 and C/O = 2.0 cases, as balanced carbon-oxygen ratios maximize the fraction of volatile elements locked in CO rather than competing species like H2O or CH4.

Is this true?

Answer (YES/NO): NO